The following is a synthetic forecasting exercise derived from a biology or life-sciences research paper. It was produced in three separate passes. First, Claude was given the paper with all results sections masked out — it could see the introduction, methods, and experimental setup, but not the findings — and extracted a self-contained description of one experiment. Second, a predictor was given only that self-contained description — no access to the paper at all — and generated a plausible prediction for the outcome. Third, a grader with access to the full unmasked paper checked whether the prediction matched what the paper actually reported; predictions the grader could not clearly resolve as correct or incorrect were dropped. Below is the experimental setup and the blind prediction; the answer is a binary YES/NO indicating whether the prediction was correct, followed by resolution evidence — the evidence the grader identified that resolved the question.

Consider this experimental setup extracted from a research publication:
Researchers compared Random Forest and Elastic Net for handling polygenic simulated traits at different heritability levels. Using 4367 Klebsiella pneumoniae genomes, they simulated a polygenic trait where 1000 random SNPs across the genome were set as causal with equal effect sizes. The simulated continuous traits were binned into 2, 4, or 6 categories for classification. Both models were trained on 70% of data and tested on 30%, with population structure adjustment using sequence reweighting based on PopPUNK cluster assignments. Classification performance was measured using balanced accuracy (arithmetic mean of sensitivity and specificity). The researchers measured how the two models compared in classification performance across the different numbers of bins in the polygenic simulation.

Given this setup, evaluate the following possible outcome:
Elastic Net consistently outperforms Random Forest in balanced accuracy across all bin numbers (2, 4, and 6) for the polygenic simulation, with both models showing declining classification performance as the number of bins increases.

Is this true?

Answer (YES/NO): NO